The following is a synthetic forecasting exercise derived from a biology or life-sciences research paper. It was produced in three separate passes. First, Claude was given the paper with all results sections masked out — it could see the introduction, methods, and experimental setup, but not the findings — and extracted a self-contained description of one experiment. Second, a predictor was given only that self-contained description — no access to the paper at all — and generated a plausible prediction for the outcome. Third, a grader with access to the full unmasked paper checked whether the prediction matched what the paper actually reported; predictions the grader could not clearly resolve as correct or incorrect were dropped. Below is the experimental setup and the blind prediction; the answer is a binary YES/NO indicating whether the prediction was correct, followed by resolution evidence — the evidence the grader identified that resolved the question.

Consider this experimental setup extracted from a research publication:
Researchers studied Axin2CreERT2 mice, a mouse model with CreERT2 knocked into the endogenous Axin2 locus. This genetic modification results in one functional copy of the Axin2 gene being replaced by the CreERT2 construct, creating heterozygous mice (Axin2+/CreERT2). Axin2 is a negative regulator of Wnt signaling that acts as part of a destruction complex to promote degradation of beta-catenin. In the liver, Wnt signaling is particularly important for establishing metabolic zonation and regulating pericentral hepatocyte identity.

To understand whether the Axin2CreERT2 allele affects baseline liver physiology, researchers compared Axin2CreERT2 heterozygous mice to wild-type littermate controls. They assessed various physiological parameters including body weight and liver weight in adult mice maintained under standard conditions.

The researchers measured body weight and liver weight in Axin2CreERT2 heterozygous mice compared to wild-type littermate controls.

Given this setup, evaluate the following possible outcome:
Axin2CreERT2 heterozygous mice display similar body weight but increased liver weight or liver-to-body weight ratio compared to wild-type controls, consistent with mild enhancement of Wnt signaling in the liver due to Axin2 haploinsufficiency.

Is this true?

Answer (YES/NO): NO